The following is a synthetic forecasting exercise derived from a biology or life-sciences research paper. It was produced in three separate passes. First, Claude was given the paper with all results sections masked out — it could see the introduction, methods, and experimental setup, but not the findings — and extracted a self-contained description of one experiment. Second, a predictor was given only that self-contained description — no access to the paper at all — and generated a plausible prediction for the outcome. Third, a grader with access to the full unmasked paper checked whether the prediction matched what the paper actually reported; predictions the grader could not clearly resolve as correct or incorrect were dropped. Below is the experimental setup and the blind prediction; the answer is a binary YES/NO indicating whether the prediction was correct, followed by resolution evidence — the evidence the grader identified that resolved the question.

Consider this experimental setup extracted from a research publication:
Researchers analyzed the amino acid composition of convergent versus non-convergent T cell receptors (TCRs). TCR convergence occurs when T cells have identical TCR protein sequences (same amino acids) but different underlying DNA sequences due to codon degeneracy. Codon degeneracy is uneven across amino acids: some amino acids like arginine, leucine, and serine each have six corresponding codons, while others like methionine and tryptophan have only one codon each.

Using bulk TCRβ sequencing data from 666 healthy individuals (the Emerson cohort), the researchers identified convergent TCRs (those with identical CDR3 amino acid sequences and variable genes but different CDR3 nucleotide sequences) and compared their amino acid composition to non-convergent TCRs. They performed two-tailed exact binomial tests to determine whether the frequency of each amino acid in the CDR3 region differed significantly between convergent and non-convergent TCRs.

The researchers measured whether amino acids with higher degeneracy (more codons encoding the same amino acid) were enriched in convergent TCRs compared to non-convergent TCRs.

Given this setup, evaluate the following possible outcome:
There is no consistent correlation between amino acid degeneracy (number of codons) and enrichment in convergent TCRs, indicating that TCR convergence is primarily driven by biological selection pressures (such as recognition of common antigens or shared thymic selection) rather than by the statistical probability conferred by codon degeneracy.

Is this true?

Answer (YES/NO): YES